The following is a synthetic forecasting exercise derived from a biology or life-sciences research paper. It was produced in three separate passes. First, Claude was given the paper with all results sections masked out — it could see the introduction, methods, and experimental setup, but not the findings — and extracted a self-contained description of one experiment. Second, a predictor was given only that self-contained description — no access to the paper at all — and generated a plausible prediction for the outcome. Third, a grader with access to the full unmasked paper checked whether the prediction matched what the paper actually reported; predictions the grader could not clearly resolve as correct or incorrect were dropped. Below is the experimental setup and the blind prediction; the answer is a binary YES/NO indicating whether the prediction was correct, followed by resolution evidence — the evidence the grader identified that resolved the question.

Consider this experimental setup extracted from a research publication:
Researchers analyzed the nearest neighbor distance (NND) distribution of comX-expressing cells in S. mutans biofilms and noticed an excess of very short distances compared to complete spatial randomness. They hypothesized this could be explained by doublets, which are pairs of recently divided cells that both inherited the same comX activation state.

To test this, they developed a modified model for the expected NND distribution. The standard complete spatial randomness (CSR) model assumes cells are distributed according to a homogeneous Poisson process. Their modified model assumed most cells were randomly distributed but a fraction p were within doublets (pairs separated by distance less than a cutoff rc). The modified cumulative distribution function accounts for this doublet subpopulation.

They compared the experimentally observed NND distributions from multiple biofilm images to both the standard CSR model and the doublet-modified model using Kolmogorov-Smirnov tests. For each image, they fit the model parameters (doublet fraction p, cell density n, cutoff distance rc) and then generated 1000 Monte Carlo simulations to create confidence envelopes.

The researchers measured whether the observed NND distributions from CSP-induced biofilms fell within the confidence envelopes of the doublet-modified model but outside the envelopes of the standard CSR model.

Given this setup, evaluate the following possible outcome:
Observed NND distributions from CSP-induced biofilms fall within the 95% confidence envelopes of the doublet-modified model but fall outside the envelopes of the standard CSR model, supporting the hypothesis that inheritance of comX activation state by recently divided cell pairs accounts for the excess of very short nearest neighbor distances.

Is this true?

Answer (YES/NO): YES